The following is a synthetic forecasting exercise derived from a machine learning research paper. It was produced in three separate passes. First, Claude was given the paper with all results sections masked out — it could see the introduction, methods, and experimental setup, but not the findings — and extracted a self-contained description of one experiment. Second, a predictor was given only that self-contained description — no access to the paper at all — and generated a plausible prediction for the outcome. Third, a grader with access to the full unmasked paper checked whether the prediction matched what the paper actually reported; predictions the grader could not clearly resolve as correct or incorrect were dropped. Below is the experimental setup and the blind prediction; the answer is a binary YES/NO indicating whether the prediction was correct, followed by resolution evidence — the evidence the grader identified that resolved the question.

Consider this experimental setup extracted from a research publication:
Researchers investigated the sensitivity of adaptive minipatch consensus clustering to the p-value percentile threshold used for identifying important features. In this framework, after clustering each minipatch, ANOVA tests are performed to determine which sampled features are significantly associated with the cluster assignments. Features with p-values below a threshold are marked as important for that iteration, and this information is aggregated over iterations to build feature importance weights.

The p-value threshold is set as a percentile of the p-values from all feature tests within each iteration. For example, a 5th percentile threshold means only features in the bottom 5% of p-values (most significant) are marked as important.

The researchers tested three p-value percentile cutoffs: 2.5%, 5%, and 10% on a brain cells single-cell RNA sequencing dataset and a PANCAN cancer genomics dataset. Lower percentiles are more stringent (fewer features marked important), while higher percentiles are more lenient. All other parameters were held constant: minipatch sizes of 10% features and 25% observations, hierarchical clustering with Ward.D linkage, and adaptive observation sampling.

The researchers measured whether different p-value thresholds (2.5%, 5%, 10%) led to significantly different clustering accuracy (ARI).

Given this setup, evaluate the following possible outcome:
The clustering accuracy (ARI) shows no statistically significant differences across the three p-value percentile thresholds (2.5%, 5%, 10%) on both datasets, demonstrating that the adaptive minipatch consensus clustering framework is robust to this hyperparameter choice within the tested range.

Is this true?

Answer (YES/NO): YES